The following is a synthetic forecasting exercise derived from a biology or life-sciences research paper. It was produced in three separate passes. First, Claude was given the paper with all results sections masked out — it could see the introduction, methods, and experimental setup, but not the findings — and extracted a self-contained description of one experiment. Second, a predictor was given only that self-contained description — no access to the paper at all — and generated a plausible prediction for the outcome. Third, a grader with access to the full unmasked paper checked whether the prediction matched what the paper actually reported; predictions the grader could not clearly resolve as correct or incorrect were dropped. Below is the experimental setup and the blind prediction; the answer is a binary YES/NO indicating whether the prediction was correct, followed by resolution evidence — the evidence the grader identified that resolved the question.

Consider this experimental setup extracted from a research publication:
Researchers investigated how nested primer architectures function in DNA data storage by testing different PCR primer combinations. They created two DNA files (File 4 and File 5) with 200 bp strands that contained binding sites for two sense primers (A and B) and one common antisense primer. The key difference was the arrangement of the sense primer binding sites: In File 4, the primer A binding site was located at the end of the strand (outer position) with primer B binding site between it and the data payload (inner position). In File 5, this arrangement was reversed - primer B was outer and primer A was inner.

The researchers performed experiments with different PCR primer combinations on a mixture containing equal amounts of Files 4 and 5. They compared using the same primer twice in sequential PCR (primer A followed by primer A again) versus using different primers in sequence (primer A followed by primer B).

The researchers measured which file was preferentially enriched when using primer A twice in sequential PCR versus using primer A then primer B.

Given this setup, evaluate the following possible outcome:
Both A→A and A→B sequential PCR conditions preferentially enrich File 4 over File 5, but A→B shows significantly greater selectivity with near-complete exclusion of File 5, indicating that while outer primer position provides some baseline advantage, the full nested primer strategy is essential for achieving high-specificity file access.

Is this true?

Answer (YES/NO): NO